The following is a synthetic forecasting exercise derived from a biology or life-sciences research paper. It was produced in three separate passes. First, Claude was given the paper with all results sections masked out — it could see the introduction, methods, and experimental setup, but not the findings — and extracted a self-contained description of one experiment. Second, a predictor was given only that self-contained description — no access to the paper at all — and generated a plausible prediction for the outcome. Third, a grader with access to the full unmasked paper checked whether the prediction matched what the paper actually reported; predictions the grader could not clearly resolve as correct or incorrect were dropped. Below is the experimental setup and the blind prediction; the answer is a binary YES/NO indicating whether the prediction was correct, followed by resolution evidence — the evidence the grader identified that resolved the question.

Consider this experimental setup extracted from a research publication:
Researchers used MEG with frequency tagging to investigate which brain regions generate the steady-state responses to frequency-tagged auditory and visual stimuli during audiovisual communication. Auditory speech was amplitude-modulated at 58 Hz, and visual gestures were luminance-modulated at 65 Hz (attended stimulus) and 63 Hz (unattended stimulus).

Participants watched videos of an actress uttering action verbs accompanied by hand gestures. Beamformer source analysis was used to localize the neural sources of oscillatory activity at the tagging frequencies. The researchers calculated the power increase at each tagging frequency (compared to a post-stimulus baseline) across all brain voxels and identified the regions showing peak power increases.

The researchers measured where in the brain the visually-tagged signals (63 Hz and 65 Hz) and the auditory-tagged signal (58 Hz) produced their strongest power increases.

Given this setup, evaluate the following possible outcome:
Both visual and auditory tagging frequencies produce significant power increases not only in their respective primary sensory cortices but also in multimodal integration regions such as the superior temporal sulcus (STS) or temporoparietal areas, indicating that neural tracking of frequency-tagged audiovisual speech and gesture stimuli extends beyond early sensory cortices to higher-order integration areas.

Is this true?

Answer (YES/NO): NO